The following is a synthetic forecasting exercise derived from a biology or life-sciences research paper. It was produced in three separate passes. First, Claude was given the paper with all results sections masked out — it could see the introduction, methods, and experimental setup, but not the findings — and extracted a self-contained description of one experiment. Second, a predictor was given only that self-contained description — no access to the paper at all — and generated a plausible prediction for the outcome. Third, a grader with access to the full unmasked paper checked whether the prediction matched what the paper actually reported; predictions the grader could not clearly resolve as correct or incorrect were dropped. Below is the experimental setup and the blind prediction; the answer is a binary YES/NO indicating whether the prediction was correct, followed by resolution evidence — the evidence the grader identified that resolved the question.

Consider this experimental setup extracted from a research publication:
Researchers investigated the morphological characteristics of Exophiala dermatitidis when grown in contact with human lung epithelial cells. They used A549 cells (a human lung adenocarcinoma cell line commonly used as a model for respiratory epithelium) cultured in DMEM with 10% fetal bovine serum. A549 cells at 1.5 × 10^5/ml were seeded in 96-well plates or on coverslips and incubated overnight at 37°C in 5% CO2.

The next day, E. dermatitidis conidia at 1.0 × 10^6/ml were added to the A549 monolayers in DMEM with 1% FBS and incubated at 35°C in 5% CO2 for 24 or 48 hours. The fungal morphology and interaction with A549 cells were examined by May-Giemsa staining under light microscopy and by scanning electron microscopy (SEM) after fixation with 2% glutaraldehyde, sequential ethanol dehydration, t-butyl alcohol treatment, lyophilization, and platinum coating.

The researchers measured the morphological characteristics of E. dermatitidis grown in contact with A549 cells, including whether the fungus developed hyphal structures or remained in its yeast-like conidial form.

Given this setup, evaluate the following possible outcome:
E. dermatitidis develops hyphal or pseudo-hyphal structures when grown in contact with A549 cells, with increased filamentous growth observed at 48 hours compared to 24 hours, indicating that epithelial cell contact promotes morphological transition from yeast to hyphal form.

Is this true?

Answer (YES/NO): NO